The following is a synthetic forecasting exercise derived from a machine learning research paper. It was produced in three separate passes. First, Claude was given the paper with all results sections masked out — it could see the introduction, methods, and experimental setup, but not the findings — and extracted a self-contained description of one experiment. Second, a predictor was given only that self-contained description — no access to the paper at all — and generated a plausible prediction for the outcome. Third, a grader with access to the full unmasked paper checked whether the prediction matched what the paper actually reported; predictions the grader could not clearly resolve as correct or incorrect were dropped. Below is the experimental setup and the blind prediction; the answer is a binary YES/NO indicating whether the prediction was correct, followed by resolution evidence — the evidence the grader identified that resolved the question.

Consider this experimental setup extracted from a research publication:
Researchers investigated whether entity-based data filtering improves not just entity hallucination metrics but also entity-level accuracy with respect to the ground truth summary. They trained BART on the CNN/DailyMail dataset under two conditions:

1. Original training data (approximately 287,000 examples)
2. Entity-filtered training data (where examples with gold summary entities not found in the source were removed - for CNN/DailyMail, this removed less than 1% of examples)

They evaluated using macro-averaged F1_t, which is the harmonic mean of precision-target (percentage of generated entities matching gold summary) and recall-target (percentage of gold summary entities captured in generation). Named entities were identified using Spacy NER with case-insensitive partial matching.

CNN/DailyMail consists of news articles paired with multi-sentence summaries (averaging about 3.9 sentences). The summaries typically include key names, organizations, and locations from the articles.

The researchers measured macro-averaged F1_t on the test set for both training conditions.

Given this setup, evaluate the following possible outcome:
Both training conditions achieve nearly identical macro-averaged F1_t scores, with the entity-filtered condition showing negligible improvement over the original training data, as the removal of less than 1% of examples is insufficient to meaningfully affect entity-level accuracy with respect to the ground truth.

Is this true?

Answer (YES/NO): NO